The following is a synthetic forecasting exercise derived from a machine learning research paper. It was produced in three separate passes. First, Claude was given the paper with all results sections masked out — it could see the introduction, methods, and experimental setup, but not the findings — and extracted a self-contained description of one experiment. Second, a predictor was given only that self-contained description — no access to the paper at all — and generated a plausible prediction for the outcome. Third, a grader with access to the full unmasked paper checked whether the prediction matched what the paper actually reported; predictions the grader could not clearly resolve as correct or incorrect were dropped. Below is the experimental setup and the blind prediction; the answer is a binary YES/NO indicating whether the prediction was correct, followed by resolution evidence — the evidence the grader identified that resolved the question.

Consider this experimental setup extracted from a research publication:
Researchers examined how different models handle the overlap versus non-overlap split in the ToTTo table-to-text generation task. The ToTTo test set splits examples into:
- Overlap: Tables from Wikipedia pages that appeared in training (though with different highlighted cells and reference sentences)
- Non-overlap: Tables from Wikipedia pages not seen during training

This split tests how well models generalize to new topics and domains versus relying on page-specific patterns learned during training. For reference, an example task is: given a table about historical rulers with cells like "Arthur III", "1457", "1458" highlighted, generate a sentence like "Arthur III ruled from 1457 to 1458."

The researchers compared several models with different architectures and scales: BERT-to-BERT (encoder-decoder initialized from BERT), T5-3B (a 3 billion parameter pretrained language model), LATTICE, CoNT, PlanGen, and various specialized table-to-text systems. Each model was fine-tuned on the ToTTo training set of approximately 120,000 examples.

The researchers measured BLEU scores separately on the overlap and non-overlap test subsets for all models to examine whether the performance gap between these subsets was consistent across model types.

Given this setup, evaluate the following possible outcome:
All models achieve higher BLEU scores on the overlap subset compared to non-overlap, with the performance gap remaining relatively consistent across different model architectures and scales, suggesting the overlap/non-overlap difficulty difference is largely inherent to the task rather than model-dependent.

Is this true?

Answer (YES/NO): YES